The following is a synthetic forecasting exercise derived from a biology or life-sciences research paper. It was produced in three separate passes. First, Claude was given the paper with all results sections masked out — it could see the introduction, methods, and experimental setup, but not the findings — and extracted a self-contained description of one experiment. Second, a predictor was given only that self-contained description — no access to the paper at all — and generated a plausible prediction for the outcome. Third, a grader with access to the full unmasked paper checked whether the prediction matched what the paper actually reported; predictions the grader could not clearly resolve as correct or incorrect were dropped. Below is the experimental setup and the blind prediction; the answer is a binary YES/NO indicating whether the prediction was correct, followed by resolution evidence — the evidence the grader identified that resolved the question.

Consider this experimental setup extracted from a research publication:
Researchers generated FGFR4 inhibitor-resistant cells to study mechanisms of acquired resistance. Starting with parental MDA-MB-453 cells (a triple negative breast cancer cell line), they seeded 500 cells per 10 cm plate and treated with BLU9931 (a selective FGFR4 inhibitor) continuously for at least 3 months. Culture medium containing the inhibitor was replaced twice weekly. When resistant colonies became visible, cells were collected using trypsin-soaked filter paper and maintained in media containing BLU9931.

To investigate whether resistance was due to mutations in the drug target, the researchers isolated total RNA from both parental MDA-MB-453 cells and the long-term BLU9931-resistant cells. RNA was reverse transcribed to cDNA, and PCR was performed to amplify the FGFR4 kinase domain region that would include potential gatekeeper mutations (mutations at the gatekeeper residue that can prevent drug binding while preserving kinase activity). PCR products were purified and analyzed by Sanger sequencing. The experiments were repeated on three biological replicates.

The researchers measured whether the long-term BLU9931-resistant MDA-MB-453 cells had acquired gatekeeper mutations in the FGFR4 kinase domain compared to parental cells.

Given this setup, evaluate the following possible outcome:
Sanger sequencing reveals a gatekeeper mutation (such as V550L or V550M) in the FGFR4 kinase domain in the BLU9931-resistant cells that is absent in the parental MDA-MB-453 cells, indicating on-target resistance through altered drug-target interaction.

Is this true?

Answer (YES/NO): NO